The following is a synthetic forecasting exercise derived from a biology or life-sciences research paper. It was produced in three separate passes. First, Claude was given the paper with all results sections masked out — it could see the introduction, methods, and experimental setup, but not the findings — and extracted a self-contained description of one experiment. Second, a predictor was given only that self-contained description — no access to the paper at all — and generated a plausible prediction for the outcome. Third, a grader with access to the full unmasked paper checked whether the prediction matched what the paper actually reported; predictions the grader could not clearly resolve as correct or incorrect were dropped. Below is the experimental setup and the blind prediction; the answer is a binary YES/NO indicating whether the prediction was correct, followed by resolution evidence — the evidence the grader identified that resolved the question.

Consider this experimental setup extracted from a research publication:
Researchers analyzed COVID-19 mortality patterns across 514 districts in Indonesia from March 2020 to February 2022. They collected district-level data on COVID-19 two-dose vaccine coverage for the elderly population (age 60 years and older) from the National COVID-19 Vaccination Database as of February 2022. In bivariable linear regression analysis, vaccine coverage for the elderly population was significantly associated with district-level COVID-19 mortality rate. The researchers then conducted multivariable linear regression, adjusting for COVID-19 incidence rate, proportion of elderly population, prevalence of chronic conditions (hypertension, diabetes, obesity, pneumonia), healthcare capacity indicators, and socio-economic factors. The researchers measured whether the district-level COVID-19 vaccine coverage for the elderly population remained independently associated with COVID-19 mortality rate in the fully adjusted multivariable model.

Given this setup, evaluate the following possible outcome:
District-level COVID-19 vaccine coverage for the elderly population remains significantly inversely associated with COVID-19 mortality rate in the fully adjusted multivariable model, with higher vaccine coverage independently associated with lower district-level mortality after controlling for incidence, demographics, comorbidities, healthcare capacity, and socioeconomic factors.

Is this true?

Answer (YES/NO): NO